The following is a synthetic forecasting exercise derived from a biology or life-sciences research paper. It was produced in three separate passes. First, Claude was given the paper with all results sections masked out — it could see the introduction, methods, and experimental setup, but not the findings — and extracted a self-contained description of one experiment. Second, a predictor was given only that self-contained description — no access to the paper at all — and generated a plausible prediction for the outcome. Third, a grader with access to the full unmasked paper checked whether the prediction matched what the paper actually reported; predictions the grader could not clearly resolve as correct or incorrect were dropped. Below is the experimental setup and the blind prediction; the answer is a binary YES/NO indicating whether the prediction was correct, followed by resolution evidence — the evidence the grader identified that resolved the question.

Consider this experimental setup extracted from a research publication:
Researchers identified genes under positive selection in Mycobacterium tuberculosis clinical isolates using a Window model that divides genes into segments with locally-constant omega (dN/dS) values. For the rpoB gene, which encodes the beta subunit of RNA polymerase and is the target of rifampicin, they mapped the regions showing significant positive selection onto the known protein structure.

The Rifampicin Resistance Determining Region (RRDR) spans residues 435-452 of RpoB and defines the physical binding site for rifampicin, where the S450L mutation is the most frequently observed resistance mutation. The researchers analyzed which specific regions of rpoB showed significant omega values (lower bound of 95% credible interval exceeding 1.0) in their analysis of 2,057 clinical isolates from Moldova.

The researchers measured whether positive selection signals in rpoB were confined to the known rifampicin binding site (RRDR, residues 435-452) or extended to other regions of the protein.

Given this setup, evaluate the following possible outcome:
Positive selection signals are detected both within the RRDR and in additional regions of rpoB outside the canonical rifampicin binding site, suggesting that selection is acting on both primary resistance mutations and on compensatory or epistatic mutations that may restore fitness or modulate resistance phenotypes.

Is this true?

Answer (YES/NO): YES